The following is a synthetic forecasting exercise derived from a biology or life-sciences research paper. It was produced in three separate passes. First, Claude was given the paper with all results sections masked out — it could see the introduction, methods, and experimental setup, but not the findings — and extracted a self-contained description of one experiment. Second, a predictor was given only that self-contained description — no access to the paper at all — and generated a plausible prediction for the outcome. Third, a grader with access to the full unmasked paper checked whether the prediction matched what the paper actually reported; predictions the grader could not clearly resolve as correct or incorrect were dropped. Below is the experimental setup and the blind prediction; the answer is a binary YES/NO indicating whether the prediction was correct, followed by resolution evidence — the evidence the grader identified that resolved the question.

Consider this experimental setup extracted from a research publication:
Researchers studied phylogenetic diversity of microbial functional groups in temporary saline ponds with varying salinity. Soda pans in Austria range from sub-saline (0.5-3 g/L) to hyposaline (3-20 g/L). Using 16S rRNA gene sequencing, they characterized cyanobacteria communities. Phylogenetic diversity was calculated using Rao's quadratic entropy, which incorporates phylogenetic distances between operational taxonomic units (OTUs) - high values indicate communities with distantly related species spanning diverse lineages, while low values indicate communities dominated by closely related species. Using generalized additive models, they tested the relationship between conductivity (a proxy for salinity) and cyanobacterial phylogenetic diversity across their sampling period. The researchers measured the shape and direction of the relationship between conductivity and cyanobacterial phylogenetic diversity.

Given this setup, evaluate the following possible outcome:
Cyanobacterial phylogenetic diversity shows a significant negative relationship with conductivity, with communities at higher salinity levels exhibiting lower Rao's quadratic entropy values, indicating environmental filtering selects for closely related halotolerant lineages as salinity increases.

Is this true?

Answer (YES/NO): NO